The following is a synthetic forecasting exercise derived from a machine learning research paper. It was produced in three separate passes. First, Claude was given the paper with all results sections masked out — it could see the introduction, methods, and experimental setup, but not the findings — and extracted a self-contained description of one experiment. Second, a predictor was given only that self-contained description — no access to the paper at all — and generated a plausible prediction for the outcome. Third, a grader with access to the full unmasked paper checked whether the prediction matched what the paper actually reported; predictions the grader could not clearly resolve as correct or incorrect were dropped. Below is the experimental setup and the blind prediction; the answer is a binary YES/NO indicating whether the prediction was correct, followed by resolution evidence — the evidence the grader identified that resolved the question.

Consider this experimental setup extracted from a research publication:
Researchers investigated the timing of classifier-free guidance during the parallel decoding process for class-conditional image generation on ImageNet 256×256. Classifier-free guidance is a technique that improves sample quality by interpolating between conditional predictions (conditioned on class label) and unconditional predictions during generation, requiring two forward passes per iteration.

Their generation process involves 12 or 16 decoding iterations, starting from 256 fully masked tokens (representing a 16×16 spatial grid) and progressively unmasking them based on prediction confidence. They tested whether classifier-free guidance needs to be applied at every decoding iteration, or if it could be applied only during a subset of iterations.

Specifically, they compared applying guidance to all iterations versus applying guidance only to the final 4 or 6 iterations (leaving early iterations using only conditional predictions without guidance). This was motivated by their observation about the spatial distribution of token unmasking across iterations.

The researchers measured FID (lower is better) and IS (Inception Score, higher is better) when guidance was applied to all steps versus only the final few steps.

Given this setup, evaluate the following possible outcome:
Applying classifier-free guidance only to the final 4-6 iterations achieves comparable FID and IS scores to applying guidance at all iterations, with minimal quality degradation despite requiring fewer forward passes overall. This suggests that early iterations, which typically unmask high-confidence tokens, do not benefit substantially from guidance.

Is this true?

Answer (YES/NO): YES